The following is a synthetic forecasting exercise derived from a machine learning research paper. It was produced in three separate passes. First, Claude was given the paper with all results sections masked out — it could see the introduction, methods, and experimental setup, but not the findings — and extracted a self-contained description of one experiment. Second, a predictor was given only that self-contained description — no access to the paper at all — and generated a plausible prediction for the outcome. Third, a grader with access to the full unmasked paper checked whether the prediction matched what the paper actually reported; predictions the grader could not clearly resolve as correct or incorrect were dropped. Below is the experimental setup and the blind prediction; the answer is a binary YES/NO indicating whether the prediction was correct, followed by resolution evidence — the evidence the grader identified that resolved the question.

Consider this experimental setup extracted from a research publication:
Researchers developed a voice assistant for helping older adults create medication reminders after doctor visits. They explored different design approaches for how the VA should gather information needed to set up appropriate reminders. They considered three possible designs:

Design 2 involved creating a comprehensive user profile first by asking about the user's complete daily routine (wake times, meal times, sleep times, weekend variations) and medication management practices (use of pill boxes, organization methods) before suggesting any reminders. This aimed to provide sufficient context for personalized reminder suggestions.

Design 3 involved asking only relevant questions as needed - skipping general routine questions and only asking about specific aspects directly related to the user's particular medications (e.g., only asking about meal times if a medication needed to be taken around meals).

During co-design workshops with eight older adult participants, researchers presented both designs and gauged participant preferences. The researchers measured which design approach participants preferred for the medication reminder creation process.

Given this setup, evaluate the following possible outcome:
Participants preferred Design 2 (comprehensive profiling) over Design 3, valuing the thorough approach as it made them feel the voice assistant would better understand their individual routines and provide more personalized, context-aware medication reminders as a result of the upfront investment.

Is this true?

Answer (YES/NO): YES